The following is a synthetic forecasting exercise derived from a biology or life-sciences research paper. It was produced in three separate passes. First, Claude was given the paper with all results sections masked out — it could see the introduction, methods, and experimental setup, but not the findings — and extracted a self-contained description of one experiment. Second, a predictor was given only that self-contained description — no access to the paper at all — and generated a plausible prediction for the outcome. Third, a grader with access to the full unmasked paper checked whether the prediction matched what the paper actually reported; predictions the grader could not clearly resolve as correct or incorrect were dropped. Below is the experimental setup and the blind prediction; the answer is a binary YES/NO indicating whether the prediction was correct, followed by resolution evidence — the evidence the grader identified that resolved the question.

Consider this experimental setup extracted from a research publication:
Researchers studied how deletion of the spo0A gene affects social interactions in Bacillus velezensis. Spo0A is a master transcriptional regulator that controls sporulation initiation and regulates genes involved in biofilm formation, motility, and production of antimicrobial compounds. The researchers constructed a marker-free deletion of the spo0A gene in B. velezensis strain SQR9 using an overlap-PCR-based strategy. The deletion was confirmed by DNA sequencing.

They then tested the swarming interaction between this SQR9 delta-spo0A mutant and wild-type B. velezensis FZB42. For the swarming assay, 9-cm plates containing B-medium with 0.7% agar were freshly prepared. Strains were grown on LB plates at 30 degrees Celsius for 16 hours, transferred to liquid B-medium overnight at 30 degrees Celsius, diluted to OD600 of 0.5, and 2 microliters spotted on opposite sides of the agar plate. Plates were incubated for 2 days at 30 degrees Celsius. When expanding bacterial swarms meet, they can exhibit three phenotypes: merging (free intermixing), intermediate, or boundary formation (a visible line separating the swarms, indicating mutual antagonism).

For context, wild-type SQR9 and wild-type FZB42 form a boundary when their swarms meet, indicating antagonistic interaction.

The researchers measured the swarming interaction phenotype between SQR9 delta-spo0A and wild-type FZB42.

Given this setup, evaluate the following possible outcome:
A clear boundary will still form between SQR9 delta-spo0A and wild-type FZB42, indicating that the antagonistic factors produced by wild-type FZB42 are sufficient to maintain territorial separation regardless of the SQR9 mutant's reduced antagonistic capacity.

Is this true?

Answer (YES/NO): NO